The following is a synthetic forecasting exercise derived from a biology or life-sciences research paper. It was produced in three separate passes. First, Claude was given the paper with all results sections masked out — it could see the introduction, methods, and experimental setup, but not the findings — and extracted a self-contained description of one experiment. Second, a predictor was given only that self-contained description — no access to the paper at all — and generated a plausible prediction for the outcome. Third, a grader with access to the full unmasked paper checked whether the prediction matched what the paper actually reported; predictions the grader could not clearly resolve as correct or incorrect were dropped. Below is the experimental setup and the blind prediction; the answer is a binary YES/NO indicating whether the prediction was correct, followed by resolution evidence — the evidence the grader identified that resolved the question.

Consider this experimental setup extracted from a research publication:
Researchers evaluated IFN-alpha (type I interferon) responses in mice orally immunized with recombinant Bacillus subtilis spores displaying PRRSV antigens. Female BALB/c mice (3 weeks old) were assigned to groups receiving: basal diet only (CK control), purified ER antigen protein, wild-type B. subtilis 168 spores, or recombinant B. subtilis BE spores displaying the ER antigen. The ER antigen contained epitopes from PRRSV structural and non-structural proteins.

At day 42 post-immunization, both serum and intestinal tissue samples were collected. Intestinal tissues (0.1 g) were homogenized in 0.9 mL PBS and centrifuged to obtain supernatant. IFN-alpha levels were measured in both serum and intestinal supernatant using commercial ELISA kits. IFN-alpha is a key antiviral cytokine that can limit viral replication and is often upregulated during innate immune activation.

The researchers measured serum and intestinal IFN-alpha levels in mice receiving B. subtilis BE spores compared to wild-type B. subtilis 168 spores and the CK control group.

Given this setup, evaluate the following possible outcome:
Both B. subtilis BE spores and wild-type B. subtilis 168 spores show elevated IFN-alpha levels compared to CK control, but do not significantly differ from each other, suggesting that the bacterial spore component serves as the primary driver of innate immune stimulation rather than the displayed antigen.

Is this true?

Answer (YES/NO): NO